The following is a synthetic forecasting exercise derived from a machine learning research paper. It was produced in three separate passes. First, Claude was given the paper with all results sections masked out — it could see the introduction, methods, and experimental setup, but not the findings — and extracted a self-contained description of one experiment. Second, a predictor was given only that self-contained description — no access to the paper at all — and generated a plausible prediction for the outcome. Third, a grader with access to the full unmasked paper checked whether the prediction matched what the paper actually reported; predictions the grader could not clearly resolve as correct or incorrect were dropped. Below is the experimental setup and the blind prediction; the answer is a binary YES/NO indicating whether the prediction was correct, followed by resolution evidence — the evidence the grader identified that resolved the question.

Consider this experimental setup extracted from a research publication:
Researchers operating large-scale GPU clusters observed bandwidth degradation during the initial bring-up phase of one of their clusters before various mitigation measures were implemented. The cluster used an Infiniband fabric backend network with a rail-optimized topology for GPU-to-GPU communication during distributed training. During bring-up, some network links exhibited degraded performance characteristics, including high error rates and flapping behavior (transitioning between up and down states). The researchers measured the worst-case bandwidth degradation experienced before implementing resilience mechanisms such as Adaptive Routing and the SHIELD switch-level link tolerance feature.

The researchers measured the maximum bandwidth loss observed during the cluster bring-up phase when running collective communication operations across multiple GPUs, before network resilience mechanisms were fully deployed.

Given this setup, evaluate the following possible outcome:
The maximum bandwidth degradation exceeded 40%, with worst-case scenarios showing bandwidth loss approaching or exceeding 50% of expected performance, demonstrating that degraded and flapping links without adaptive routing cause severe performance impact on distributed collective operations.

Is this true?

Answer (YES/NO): YES